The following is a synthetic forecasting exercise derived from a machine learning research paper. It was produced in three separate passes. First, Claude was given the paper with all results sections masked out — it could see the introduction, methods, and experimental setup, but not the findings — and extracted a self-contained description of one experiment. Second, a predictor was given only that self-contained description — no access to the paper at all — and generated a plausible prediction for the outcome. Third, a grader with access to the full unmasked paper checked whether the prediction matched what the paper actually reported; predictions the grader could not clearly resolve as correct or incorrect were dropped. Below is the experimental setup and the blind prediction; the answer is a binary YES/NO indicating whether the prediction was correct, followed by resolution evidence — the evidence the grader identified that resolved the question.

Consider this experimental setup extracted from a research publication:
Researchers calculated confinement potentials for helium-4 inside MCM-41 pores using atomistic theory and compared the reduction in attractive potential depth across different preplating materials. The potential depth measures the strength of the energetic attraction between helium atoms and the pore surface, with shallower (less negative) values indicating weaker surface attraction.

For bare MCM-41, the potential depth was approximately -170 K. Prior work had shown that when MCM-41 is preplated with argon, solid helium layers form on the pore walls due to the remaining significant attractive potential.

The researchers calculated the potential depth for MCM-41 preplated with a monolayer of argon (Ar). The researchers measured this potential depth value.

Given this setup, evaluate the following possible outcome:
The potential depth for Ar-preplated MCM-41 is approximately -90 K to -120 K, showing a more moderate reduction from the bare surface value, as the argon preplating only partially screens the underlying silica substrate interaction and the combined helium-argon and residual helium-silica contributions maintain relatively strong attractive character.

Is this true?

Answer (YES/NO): NO